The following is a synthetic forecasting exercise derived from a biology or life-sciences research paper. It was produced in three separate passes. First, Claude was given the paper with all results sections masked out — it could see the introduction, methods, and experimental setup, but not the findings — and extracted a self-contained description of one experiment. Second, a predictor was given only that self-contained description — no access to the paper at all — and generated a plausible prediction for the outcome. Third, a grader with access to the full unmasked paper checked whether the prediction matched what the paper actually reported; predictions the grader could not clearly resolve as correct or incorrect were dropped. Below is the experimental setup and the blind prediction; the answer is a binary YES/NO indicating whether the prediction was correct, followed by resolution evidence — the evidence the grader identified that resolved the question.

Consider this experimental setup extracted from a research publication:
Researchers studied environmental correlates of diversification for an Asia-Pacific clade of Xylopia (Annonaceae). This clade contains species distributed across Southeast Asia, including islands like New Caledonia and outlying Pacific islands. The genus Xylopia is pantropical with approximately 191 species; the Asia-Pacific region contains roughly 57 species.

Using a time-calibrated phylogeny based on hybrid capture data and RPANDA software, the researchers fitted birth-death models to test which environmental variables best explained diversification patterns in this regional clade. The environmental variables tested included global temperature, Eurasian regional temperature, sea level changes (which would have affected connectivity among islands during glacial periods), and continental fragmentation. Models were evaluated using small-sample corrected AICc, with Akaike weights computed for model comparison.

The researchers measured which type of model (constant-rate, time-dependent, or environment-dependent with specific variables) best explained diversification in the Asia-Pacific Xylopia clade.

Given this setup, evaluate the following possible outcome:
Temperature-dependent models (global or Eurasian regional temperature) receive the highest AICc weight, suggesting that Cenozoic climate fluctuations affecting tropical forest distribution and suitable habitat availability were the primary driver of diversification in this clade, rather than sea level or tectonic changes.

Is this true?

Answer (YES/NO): NO